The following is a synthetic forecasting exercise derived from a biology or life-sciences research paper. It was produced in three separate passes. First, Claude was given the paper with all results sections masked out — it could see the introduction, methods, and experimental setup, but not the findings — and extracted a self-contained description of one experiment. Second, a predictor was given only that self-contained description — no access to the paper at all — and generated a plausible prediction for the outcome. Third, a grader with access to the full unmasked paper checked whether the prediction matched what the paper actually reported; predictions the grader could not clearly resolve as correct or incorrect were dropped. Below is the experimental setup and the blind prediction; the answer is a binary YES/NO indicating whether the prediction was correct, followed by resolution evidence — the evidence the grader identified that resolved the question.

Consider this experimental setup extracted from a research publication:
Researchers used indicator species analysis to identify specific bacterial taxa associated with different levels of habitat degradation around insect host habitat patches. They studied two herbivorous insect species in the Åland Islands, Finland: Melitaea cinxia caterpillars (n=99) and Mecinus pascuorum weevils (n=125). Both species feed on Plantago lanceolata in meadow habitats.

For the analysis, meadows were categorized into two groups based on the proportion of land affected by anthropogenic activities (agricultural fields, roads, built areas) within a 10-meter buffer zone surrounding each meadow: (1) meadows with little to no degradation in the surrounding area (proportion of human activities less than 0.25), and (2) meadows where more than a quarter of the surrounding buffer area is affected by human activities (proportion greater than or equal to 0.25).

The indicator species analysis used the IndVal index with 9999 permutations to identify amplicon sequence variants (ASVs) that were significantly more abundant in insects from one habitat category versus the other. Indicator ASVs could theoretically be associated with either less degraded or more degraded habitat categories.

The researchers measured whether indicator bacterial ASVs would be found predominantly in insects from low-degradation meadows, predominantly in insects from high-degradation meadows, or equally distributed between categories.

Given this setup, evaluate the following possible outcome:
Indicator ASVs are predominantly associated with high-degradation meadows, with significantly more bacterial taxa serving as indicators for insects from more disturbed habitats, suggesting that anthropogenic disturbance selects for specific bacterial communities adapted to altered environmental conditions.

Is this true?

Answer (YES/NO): NO